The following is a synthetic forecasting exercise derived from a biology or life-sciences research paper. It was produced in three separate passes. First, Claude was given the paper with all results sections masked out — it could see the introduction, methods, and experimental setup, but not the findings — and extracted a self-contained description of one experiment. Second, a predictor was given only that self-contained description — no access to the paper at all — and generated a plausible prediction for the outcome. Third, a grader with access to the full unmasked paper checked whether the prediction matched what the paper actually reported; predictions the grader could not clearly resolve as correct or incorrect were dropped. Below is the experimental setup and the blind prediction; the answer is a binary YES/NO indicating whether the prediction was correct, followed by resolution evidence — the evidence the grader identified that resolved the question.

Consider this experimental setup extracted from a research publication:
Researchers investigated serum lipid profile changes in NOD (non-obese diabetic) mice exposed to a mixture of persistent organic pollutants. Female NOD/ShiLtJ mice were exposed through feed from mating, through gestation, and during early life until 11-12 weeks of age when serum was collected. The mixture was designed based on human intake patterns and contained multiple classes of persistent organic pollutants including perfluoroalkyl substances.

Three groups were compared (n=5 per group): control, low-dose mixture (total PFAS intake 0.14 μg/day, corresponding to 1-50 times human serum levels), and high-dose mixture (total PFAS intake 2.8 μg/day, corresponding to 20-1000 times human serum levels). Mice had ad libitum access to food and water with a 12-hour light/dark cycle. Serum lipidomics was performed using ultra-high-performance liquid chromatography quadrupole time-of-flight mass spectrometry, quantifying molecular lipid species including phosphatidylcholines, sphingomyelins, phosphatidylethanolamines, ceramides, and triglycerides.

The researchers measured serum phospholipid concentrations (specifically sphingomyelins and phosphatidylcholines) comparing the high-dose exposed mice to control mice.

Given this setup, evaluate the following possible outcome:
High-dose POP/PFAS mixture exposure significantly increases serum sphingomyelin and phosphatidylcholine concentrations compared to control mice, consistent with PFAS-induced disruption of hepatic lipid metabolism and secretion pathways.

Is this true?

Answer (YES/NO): NO